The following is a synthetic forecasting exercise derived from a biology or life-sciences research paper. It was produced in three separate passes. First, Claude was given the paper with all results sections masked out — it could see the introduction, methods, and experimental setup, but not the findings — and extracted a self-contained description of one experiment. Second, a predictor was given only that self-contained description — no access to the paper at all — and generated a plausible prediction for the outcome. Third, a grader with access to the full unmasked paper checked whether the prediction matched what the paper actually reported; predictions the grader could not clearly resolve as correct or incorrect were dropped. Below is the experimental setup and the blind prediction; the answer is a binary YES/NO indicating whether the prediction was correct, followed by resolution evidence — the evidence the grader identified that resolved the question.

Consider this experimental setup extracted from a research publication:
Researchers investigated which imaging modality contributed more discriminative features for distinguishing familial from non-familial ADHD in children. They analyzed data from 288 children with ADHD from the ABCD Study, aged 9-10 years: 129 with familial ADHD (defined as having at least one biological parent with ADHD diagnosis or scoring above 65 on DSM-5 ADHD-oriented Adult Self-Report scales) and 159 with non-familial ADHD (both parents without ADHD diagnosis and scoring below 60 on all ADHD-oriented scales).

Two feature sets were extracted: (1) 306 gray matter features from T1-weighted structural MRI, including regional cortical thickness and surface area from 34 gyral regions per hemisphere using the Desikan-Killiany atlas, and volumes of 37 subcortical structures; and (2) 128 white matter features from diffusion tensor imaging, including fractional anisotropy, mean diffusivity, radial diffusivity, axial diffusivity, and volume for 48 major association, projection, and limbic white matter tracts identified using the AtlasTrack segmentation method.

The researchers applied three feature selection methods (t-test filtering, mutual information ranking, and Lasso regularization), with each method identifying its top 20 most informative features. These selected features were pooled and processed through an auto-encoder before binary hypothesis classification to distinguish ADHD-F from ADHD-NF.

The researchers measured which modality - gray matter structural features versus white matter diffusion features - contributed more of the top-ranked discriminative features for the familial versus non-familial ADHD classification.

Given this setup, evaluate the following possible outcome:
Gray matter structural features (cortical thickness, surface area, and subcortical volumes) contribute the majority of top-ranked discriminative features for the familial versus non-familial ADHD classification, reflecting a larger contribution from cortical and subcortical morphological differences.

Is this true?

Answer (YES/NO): NO